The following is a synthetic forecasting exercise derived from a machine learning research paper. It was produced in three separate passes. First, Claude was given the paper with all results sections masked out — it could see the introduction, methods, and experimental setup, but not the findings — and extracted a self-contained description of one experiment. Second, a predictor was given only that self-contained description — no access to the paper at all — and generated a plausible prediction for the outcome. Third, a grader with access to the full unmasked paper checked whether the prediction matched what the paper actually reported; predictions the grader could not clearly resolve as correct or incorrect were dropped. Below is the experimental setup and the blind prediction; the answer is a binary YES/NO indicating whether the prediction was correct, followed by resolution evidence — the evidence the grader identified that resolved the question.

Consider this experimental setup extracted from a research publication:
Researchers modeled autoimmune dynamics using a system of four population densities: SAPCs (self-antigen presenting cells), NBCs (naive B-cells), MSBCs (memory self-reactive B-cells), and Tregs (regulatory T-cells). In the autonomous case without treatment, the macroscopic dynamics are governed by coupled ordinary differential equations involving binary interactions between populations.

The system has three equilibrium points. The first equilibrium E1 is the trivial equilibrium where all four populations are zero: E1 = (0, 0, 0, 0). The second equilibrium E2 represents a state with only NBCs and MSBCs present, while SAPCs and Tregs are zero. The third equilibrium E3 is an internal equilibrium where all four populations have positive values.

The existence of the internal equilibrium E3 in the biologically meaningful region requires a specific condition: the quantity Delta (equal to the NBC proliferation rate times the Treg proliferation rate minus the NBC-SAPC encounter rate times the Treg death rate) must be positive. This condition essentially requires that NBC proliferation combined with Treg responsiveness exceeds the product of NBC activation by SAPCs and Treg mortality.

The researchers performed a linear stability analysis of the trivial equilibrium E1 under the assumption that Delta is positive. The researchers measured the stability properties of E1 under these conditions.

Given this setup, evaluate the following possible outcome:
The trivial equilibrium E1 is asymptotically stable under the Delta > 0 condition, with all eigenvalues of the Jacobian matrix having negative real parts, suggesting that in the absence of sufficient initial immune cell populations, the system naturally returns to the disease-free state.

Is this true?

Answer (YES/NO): NO